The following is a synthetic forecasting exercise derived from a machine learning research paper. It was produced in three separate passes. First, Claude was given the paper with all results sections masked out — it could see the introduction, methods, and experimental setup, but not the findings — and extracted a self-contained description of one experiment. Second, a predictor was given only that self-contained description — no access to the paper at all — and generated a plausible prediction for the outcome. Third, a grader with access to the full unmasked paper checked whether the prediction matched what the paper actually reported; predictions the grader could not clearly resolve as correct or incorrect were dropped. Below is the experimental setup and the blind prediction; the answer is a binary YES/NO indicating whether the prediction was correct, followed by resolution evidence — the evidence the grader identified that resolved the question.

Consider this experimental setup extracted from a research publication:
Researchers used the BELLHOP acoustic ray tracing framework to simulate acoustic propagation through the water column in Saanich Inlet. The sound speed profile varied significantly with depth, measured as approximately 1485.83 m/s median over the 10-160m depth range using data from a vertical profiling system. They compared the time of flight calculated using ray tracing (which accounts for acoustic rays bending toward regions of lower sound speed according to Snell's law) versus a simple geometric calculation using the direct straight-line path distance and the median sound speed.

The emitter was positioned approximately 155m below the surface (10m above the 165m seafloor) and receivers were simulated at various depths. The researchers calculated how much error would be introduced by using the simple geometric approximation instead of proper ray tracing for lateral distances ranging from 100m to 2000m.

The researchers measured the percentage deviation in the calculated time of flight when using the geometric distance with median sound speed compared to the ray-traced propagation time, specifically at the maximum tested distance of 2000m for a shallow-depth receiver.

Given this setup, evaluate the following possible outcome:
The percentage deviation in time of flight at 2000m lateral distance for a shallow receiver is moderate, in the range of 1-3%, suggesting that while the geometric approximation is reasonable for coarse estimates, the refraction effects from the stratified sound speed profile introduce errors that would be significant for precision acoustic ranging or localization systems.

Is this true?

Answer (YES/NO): NO